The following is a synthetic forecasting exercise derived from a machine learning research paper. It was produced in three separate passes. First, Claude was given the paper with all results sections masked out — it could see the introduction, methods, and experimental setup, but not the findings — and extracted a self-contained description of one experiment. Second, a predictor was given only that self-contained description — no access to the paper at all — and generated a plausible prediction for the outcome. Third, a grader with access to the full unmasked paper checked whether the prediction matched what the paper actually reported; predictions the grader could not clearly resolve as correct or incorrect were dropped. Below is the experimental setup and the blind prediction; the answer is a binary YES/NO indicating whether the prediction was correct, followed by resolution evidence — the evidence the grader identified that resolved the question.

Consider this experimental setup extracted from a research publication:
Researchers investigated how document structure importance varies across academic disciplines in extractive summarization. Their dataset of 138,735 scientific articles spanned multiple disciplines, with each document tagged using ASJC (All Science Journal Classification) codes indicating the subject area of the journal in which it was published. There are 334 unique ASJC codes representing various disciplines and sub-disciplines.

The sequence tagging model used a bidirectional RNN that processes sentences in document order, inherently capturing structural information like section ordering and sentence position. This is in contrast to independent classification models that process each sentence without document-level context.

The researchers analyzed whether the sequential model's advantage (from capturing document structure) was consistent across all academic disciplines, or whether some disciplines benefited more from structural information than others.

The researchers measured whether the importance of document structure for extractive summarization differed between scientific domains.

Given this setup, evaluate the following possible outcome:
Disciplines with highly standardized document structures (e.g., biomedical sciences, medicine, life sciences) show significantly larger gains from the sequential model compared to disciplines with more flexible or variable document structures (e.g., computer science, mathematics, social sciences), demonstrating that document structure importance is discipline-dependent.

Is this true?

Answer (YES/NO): YES